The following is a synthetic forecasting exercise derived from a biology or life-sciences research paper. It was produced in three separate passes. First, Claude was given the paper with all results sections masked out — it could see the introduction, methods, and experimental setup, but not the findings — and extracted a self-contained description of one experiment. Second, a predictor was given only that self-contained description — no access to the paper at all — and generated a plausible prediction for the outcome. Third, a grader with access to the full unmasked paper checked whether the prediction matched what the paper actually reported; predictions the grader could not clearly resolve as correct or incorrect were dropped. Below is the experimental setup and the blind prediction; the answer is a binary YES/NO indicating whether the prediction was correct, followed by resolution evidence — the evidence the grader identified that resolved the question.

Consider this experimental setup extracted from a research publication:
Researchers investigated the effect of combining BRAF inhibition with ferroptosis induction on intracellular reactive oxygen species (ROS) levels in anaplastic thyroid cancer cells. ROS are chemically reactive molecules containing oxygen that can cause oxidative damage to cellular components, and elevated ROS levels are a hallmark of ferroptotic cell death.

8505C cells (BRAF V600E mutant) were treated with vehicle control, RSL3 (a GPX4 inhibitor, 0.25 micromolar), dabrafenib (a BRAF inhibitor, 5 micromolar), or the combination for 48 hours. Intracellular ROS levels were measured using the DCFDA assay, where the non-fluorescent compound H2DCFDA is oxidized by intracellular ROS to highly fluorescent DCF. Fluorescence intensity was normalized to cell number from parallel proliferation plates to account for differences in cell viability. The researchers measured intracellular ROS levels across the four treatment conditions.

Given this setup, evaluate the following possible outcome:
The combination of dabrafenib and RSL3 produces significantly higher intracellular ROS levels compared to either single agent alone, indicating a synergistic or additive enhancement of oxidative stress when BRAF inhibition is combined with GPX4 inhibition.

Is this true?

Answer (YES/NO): YES